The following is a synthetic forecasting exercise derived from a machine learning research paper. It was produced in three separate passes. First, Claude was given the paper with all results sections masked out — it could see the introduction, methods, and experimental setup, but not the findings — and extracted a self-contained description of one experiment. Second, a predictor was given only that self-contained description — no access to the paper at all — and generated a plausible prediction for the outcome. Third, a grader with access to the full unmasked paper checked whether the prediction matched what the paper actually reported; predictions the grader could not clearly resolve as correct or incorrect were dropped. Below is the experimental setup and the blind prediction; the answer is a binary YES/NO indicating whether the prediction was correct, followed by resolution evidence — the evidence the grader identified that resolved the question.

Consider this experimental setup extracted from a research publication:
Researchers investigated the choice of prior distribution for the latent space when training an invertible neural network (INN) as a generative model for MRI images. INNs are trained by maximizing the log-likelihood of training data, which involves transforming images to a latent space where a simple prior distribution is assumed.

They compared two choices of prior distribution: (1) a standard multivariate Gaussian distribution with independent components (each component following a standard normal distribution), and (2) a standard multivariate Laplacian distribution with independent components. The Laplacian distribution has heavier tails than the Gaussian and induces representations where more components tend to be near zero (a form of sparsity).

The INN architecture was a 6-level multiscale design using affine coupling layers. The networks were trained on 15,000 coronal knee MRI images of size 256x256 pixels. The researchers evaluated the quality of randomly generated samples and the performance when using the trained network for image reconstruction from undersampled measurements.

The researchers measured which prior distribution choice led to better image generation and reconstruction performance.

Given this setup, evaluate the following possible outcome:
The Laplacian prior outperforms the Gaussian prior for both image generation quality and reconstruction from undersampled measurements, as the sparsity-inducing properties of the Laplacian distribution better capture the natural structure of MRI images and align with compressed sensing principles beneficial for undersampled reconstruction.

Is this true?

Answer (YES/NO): YES